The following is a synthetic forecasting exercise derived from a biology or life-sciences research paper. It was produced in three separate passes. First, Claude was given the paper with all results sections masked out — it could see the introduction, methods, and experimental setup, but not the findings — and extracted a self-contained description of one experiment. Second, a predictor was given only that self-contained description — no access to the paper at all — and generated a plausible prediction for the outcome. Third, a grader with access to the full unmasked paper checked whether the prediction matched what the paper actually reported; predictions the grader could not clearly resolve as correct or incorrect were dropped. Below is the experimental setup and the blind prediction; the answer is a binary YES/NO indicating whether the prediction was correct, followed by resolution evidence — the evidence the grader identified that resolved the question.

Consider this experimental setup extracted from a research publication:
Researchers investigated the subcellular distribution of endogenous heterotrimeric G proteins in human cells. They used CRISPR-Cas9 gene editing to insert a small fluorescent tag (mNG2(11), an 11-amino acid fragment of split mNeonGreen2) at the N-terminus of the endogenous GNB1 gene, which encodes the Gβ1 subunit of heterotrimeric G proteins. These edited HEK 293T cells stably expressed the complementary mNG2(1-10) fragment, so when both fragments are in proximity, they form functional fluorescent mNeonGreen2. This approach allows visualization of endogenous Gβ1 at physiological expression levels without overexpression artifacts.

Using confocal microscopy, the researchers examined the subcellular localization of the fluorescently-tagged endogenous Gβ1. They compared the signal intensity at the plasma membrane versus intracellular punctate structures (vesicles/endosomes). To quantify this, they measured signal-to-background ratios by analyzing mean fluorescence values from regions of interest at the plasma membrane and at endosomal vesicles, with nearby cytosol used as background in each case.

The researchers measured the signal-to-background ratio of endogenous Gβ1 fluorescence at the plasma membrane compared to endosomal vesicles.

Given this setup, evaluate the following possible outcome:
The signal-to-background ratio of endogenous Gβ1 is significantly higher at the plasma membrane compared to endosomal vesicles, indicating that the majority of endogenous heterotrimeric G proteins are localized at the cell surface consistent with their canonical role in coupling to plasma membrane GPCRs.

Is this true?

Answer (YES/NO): YES